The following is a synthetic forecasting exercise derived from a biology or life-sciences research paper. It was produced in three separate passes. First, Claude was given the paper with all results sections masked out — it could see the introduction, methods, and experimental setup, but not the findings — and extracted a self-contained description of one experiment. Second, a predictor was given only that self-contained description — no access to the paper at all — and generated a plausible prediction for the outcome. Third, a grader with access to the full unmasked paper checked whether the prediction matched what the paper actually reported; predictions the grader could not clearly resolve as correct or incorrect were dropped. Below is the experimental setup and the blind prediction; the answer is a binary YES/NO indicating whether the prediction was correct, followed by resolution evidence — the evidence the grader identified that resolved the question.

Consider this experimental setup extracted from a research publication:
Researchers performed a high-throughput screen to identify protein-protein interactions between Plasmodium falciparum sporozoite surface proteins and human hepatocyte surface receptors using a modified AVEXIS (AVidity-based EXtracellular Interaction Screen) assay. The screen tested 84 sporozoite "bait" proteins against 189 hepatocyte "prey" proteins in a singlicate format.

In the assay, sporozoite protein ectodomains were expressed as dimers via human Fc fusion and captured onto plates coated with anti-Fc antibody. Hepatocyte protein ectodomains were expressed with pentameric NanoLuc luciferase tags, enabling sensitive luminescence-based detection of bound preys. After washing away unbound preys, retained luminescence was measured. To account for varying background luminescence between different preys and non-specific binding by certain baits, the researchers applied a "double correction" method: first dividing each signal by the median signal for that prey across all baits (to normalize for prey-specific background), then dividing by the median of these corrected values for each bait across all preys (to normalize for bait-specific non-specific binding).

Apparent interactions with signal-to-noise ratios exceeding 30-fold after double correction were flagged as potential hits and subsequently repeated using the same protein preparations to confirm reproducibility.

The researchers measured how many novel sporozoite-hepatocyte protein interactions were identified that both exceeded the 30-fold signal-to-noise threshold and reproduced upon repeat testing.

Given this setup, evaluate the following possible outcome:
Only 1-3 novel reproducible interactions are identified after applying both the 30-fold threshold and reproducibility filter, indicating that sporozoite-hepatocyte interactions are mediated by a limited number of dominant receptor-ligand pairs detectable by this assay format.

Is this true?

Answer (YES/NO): YES